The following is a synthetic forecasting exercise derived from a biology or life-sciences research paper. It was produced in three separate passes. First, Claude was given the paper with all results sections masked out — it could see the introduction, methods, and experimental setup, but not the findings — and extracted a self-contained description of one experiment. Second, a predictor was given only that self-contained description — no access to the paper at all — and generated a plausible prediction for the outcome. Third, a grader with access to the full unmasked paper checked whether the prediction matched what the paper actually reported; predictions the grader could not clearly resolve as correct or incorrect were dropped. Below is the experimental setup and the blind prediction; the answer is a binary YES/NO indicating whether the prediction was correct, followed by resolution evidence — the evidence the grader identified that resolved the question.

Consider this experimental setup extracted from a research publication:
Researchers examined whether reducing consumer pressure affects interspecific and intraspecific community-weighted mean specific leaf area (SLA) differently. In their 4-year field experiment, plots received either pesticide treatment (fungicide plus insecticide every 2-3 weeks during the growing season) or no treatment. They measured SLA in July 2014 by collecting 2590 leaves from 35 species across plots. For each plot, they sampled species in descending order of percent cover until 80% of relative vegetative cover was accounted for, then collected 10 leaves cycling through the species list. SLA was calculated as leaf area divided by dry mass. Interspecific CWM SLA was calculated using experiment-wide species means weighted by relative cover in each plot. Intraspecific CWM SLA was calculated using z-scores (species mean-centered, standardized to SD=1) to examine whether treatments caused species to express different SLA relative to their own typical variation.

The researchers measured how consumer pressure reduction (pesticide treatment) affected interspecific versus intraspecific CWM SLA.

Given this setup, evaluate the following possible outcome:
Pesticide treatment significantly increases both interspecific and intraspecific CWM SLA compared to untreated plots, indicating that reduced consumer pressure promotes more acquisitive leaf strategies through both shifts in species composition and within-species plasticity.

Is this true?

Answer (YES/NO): NO